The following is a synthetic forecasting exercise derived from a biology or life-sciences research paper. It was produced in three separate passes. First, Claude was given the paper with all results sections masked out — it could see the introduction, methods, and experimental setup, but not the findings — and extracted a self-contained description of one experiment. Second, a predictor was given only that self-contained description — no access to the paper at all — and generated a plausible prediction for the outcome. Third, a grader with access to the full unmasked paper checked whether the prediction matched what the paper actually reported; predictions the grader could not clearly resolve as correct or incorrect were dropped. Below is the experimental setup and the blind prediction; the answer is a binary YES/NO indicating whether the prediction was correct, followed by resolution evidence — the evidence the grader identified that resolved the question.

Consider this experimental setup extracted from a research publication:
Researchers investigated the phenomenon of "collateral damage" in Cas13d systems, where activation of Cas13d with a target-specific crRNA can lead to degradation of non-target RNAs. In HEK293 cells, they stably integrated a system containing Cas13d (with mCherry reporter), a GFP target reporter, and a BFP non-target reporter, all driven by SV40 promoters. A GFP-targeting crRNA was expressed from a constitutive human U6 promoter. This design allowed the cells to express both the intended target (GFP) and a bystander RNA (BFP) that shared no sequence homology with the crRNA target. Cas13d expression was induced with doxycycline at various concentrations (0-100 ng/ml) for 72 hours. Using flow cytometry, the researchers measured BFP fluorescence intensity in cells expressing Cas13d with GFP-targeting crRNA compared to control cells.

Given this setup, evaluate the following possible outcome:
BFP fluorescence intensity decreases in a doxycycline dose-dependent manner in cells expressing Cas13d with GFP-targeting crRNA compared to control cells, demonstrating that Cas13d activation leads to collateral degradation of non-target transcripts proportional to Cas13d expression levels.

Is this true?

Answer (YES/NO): YES